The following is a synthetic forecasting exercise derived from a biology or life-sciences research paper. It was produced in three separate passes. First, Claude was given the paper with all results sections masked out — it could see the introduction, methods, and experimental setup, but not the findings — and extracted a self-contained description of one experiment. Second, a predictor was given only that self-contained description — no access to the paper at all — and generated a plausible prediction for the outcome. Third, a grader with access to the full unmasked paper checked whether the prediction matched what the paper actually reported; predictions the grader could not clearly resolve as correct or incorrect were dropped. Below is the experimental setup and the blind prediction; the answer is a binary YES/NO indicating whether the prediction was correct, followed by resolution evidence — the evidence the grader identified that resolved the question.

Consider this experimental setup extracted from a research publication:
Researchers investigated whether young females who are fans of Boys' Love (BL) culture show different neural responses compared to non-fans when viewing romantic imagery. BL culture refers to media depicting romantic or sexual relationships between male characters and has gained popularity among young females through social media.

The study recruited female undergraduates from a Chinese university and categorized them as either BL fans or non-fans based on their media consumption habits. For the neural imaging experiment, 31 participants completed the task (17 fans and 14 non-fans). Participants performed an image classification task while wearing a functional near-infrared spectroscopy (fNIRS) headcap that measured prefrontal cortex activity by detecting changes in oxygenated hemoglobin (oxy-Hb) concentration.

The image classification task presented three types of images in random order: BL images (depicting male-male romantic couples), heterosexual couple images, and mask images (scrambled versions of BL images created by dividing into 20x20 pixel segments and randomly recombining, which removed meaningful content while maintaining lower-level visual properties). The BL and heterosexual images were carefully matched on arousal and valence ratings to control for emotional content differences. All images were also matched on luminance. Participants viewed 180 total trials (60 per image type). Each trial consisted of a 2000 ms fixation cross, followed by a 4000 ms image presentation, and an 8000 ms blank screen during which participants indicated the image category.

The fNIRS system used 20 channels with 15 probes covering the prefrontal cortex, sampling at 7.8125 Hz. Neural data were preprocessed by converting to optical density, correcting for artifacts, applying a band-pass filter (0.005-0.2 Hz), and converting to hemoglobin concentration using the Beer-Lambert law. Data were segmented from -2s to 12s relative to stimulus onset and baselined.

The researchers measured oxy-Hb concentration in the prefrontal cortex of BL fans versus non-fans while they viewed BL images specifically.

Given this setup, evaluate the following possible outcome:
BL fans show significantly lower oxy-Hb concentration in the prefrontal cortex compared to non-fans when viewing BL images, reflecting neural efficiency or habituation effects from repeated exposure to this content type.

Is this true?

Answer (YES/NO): YES